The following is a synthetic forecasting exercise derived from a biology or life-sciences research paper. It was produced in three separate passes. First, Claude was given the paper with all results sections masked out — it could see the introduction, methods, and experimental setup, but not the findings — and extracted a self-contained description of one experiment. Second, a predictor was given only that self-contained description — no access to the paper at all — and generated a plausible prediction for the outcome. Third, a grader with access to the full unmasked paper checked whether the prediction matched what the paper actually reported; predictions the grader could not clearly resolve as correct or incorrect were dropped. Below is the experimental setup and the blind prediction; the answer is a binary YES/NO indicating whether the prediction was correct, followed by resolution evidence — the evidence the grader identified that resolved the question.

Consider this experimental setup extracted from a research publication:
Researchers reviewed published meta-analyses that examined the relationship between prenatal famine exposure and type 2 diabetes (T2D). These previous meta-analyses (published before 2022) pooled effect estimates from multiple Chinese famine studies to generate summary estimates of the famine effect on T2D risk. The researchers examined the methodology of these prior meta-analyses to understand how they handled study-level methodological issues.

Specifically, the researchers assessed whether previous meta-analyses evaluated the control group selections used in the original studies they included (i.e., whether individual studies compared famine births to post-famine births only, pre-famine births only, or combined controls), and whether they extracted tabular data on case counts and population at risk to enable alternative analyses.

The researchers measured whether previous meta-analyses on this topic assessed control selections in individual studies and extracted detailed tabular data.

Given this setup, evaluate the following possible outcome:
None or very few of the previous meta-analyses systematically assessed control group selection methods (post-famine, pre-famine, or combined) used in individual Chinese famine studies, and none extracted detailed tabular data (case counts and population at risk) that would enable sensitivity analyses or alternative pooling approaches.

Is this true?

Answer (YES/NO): YES